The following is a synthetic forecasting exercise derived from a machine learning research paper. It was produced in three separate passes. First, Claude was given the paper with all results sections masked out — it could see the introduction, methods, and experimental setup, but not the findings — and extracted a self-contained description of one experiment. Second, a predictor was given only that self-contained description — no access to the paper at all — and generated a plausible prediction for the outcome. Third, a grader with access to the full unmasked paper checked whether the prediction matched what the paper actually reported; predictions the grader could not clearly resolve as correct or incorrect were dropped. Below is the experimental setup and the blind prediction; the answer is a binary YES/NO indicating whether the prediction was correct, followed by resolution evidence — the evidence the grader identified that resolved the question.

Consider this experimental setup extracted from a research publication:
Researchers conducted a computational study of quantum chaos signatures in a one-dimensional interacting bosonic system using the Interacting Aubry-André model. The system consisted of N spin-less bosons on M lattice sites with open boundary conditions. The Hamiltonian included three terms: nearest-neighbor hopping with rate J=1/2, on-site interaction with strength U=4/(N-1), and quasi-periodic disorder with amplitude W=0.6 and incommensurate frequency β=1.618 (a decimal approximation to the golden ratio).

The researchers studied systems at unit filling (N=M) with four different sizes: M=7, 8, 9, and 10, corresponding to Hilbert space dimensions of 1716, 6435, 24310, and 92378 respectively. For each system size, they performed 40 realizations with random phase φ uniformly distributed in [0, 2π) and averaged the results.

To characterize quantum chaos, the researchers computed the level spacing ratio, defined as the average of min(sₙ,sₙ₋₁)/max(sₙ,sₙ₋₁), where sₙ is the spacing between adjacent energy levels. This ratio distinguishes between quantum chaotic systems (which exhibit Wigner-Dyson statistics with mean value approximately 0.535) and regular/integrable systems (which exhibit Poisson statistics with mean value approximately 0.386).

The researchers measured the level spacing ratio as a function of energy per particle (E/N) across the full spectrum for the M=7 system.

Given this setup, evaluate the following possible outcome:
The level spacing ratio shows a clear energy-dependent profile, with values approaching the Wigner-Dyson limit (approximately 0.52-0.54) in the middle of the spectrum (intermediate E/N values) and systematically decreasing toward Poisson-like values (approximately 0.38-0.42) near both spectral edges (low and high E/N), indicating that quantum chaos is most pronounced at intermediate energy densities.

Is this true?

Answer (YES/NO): NO